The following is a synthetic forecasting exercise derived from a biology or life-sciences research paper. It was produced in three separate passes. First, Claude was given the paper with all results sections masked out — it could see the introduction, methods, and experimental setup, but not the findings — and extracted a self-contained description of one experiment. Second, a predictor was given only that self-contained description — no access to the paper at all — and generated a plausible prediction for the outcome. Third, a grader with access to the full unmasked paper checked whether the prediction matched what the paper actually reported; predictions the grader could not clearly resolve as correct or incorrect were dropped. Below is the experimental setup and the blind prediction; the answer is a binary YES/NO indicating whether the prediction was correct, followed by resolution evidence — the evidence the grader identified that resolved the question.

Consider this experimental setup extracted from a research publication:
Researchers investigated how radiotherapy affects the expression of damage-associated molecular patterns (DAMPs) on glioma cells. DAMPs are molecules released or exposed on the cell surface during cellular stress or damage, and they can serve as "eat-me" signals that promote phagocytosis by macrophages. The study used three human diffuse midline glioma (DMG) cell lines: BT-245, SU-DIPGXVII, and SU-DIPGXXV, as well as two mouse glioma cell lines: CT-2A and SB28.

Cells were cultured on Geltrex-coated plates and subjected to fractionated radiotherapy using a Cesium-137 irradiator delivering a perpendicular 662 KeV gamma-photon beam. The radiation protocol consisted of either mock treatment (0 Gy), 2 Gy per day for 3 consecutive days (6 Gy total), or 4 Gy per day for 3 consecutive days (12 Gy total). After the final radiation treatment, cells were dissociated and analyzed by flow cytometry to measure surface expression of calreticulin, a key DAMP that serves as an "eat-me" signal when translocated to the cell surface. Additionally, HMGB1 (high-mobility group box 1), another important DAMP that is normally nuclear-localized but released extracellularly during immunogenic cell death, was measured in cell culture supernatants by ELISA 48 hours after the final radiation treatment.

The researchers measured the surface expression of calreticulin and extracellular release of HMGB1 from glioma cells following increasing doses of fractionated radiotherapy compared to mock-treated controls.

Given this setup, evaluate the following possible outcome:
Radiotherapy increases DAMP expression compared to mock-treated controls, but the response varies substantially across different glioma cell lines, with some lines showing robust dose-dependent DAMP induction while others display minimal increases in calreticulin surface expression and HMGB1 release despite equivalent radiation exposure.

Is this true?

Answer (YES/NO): NO